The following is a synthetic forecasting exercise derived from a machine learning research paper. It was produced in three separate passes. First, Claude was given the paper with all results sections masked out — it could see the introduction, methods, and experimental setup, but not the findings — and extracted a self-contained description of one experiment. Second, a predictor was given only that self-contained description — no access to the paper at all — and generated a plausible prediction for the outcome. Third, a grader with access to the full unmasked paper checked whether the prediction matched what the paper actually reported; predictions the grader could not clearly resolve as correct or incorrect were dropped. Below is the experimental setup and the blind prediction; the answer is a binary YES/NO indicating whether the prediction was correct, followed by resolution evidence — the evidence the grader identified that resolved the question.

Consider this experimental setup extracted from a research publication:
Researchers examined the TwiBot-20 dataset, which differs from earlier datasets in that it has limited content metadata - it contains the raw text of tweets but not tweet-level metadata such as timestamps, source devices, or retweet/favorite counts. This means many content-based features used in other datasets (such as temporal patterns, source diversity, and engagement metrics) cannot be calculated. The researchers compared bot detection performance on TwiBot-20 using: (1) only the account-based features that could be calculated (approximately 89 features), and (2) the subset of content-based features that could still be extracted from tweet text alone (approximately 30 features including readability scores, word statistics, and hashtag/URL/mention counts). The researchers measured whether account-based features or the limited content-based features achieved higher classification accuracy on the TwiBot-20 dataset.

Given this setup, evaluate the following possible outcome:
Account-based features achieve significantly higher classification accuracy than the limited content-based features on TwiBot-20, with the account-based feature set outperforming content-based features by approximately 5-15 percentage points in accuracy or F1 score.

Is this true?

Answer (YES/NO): YES